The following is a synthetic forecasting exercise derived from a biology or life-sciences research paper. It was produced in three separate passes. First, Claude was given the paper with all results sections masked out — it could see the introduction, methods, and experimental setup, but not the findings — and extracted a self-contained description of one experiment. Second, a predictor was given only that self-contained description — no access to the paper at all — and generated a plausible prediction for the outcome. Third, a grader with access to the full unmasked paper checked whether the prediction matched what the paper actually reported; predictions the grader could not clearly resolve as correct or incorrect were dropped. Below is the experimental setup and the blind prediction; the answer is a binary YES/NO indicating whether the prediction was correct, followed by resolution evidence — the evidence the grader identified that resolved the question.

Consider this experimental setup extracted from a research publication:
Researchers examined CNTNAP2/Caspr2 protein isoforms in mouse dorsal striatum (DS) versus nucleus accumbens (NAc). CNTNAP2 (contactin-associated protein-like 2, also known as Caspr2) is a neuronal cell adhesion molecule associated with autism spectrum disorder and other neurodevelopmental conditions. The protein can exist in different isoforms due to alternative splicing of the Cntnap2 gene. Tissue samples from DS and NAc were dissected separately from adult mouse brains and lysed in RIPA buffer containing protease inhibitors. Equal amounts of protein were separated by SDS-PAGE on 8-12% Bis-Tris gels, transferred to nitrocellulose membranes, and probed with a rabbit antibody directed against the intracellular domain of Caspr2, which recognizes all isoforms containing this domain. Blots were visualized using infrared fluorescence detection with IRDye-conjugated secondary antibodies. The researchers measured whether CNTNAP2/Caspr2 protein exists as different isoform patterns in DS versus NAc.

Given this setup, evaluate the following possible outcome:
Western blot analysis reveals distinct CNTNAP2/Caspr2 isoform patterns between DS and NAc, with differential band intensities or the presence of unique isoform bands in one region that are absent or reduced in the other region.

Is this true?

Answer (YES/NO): YES